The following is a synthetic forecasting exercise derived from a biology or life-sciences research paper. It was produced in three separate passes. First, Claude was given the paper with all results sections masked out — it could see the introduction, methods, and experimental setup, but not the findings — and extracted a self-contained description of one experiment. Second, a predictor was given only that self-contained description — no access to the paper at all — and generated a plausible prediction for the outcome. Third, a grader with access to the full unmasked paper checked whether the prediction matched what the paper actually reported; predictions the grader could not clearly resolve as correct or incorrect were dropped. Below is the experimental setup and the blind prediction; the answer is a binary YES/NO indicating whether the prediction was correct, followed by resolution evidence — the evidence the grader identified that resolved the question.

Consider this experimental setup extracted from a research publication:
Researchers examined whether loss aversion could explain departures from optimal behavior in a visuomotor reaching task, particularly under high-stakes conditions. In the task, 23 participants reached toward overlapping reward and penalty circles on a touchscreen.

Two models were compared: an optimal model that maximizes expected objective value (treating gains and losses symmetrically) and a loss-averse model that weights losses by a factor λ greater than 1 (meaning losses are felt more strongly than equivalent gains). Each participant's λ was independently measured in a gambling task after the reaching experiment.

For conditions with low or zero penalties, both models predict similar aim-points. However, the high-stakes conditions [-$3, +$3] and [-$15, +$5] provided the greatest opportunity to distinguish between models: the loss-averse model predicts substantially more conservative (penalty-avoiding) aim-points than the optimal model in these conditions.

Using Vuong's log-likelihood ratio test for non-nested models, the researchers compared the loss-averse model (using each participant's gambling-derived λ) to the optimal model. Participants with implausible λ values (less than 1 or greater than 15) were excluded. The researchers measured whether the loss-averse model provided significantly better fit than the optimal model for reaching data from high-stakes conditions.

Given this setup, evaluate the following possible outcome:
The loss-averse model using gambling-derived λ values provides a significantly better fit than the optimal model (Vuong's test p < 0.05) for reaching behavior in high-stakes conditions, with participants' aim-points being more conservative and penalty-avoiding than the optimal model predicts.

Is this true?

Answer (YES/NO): NO